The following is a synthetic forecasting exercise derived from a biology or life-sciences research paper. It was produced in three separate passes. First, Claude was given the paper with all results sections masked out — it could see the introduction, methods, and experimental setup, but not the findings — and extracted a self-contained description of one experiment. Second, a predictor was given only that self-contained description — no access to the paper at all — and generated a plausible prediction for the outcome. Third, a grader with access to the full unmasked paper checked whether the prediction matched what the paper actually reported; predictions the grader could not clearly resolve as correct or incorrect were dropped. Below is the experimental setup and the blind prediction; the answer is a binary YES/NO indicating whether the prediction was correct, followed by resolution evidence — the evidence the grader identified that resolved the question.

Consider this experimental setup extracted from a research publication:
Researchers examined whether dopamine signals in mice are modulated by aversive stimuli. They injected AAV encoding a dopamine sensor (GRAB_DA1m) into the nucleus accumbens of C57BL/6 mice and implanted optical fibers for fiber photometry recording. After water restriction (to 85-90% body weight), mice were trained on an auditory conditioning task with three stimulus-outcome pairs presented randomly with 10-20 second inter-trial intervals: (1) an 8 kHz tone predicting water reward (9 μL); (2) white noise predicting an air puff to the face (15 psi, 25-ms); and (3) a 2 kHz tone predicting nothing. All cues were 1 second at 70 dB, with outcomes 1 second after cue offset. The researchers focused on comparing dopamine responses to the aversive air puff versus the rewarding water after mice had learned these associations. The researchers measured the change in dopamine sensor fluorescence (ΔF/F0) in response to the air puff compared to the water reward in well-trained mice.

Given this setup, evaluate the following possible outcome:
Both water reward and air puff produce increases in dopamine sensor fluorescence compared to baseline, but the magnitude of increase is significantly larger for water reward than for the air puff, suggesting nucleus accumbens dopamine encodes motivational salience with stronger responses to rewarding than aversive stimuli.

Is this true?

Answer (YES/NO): NO